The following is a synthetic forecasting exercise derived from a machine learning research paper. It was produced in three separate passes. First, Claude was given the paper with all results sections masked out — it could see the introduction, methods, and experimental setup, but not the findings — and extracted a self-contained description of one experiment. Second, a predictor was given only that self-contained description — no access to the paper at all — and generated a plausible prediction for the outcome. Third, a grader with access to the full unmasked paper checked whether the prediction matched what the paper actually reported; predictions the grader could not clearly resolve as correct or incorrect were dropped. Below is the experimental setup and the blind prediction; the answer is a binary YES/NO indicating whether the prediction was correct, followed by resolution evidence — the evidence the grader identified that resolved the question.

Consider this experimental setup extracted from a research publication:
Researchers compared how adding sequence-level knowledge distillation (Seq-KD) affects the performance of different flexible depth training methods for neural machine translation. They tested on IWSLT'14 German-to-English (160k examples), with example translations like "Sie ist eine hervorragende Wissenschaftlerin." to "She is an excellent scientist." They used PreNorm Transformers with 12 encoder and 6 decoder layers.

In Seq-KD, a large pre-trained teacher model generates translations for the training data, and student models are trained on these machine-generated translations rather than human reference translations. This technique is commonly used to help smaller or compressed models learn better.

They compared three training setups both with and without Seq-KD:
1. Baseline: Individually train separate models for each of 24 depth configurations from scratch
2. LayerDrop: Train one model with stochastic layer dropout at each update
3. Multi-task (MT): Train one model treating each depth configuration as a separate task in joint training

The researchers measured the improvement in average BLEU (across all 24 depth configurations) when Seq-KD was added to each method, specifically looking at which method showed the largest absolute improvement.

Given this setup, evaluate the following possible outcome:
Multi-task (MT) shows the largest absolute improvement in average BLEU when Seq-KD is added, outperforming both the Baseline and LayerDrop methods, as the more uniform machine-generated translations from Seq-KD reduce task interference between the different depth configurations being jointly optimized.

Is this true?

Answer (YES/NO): NO